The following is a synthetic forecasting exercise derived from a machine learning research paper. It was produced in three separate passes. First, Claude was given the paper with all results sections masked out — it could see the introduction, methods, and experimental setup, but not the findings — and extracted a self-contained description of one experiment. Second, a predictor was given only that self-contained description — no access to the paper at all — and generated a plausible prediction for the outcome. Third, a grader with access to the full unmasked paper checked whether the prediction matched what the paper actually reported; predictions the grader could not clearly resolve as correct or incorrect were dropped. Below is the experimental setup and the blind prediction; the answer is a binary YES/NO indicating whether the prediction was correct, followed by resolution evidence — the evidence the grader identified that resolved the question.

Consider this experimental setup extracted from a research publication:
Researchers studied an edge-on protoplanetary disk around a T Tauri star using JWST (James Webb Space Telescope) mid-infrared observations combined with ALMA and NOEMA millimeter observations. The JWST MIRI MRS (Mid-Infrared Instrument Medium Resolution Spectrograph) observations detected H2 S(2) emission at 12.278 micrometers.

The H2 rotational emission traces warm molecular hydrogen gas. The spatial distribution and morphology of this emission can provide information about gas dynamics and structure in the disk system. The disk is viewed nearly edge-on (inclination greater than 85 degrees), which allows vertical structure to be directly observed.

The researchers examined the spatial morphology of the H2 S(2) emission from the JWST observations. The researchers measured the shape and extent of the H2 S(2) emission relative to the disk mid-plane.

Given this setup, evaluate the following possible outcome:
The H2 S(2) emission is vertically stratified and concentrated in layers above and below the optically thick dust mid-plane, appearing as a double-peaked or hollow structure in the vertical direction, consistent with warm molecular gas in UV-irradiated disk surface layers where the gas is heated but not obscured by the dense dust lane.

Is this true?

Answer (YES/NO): NO